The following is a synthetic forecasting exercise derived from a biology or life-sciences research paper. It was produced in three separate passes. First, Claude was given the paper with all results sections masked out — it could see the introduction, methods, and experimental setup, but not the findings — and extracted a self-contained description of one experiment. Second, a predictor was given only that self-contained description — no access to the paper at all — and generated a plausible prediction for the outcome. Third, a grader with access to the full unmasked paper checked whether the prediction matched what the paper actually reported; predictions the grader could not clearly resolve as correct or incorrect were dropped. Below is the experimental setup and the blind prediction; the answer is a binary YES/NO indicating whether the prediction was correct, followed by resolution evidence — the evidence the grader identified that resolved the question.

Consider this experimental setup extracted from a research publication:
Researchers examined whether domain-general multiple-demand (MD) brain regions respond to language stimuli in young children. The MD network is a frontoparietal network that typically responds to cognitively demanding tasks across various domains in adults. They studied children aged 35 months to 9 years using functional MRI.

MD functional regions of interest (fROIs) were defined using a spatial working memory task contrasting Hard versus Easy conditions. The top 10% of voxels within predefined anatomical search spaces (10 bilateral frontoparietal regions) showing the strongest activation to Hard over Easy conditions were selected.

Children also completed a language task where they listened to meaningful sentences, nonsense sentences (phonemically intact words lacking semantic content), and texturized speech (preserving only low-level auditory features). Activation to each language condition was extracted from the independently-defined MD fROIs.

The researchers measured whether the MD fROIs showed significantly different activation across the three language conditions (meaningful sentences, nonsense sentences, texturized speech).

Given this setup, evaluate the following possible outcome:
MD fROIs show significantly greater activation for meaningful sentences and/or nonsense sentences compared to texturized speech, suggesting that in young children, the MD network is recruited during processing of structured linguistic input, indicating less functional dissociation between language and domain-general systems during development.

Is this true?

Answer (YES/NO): NO